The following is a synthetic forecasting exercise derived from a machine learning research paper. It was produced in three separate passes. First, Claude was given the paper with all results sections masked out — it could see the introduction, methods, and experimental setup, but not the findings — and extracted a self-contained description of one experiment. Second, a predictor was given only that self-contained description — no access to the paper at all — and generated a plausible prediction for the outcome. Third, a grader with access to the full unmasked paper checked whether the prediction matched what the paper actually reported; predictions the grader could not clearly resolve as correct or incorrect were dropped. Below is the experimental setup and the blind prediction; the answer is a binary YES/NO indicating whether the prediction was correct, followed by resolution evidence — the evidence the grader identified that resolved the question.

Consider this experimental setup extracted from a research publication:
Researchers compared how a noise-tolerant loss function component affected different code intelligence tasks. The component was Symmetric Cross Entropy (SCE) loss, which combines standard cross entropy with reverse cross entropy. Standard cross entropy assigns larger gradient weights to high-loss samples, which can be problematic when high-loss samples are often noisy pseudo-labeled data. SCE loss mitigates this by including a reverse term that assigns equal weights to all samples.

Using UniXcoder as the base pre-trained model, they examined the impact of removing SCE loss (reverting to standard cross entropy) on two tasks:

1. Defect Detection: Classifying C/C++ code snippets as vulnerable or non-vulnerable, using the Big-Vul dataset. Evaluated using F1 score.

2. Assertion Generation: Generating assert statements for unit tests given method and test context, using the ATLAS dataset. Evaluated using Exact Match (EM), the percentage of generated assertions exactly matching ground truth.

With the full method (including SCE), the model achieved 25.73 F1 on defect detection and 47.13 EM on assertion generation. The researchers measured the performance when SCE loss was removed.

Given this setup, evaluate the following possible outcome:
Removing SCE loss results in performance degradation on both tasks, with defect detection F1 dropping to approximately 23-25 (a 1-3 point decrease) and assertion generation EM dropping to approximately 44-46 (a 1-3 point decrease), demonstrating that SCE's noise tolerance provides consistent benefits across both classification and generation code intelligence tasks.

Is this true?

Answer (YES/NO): NO